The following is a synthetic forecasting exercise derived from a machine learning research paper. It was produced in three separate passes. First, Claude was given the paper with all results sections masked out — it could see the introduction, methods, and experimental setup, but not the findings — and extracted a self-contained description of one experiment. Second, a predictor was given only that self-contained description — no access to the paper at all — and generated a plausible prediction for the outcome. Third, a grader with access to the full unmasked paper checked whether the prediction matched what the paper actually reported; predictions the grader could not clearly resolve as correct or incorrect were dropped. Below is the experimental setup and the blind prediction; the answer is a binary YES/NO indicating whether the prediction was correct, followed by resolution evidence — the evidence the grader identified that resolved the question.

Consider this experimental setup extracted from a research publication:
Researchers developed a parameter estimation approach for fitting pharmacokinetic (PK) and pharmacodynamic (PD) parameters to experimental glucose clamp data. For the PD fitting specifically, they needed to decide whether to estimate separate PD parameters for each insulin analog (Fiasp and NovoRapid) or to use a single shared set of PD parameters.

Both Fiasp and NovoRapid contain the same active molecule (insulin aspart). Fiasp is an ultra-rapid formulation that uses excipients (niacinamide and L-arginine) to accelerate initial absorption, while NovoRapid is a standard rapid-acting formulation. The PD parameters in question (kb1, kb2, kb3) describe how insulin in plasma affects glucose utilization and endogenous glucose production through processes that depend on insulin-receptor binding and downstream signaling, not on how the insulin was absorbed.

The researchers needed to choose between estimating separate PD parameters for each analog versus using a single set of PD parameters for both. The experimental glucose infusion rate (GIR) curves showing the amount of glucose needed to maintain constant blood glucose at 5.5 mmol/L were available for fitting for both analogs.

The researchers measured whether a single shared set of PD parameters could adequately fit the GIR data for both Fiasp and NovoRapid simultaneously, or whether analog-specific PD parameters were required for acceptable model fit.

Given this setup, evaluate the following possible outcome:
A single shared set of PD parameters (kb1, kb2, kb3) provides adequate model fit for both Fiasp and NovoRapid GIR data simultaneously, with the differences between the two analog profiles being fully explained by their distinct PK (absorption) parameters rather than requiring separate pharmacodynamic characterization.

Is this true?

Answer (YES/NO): YES